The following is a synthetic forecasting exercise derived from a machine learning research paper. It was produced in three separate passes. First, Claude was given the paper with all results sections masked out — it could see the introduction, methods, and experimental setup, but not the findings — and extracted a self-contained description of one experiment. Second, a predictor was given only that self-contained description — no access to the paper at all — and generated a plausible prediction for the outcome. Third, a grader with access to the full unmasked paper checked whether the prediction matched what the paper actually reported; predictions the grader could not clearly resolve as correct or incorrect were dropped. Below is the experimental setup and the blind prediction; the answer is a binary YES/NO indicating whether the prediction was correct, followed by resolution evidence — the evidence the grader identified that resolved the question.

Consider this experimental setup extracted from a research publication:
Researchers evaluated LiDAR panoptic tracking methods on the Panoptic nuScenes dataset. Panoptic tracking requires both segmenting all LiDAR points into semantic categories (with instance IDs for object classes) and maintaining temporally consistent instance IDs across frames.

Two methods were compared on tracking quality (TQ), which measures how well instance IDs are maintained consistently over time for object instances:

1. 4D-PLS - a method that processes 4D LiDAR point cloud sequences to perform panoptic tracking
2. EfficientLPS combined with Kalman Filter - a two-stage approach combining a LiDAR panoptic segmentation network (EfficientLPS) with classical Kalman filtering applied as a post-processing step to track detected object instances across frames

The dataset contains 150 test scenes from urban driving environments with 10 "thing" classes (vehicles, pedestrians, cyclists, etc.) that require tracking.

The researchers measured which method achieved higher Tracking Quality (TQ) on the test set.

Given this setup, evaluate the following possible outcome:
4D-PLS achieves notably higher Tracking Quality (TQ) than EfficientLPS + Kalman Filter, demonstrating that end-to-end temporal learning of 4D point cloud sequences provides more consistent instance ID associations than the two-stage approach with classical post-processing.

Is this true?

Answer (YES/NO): NO